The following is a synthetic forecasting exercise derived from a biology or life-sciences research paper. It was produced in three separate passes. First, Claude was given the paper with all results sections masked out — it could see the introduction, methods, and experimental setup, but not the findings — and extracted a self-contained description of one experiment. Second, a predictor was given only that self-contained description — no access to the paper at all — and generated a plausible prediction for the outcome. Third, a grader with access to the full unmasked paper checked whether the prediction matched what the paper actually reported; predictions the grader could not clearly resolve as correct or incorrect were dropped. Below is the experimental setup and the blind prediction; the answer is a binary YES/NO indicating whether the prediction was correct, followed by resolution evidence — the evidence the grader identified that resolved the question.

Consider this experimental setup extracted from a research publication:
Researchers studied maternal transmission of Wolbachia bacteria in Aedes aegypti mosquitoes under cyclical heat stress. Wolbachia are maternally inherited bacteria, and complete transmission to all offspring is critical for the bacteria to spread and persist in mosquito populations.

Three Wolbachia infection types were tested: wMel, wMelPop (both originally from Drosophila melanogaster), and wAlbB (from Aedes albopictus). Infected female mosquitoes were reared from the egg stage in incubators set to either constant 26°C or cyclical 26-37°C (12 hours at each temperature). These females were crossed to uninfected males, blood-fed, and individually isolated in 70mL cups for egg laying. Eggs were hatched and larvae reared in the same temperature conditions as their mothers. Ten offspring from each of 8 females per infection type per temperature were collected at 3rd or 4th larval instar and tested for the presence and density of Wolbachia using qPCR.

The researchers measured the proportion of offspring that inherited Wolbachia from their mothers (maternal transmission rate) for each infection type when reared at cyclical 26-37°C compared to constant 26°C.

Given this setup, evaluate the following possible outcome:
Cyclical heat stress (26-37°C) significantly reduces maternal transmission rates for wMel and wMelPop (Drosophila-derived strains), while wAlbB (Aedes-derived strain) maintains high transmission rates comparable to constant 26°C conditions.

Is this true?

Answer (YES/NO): NO